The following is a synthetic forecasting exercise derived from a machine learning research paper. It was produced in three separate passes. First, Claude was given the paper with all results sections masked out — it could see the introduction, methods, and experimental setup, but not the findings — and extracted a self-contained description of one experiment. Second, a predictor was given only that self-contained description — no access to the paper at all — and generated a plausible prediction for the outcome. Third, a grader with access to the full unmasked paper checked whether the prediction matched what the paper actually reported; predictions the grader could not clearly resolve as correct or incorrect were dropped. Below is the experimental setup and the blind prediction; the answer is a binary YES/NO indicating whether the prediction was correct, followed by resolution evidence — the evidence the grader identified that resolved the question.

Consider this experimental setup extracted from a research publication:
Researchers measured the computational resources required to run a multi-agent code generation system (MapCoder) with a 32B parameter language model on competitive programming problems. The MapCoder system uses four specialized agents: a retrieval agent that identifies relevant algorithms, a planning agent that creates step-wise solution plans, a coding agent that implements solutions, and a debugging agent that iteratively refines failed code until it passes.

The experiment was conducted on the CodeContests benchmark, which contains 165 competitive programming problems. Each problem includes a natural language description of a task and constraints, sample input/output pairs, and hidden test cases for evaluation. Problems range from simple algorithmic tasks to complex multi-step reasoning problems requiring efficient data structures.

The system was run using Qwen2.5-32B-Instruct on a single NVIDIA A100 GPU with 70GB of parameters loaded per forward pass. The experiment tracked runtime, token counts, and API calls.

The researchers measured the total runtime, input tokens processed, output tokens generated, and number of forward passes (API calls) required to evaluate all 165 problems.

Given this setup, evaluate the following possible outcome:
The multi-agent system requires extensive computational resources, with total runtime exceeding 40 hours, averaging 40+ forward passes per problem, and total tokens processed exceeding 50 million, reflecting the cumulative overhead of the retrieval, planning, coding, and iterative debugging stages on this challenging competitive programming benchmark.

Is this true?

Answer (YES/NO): NO